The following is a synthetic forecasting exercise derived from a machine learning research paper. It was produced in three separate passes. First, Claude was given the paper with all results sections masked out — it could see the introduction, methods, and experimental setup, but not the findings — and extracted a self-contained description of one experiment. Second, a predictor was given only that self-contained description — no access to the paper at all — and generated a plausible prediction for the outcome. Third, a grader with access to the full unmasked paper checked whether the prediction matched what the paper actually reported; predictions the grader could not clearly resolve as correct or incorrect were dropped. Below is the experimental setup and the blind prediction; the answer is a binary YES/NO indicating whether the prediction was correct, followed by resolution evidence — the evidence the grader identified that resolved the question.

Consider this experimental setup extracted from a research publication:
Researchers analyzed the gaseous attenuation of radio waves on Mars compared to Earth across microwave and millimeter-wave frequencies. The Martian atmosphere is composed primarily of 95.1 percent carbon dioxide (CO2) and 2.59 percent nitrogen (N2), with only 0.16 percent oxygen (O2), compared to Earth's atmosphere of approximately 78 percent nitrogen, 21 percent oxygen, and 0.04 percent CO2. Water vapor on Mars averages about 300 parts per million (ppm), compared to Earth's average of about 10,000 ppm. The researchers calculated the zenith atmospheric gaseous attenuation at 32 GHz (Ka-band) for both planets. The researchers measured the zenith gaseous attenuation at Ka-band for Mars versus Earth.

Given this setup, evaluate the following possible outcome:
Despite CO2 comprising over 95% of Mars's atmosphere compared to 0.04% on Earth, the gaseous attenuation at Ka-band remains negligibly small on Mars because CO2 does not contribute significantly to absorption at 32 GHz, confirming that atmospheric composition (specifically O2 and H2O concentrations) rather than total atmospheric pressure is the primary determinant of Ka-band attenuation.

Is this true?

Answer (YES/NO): YES